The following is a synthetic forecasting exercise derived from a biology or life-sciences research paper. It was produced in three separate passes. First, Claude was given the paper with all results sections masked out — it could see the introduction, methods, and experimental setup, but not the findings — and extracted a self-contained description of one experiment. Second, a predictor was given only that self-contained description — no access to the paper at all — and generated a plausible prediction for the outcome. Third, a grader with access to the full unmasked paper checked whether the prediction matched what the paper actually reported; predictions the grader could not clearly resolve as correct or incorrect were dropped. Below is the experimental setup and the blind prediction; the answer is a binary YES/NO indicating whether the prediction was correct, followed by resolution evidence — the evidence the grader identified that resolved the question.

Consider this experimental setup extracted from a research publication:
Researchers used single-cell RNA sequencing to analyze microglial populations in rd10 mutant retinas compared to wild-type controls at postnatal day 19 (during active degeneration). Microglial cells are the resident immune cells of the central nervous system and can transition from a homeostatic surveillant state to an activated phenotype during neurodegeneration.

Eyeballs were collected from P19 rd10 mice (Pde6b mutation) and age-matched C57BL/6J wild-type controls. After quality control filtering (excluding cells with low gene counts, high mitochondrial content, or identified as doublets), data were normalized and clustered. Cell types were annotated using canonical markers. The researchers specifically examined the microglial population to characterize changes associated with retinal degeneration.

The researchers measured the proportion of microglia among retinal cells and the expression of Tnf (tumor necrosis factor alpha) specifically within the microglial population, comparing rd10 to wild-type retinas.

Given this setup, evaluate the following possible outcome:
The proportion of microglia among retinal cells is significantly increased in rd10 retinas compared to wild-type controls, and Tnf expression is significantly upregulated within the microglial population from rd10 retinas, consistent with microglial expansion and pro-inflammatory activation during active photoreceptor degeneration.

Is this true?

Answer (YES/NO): YES